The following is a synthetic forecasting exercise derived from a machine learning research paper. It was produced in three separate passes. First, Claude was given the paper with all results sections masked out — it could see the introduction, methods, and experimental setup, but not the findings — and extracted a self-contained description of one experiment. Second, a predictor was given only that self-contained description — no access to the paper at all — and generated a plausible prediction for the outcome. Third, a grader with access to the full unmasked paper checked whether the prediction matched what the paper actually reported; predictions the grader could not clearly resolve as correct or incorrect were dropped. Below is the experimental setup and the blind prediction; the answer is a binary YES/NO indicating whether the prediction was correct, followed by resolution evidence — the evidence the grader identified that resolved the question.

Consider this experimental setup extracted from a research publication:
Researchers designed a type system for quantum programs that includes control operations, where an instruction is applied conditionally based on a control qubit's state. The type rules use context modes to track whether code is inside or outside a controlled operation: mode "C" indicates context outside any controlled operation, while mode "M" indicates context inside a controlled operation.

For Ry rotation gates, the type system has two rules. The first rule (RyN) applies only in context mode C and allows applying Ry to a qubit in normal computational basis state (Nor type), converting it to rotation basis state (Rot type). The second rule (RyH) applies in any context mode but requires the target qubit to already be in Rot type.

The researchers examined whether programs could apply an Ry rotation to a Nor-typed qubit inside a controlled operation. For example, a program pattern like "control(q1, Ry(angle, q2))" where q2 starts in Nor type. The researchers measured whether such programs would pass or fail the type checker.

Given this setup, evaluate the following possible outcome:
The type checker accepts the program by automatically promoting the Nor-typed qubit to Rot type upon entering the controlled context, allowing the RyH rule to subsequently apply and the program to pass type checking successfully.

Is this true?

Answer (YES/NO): NO